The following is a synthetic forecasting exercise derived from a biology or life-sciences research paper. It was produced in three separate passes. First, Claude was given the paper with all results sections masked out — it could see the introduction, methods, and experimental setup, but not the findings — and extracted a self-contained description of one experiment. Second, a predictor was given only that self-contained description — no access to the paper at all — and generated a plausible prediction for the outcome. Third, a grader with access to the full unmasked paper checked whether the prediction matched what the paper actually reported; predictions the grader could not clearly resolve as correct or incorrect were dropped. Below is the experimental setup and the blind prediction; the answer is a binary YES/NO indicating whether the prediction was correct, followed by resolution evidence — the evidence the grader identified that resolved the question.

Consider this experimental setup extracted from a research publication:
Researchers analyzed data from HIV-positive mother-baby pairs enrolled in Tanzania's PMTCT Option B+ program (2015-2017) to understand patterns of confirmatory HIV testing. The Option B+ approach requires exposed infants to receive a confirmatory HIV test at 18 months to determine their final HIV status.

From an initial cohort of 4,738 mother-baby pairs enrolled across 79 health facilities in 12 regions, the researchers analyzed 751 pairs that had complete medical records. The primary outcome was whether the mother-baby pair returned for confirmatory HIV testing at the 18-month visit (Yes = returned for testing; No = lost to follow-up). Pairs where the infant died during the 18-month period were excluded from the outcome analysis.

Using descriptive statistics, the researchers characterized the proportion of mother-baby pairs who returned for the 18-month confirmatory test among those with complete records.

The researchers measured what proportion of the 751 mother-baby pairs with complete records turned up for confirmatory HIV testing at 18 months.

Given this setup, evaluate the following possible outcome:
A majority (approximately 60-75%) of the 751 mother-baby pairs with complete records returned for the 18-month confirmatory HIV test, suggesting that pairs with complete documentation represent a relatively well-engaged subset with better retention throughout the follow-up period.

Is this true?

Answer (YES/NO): NO